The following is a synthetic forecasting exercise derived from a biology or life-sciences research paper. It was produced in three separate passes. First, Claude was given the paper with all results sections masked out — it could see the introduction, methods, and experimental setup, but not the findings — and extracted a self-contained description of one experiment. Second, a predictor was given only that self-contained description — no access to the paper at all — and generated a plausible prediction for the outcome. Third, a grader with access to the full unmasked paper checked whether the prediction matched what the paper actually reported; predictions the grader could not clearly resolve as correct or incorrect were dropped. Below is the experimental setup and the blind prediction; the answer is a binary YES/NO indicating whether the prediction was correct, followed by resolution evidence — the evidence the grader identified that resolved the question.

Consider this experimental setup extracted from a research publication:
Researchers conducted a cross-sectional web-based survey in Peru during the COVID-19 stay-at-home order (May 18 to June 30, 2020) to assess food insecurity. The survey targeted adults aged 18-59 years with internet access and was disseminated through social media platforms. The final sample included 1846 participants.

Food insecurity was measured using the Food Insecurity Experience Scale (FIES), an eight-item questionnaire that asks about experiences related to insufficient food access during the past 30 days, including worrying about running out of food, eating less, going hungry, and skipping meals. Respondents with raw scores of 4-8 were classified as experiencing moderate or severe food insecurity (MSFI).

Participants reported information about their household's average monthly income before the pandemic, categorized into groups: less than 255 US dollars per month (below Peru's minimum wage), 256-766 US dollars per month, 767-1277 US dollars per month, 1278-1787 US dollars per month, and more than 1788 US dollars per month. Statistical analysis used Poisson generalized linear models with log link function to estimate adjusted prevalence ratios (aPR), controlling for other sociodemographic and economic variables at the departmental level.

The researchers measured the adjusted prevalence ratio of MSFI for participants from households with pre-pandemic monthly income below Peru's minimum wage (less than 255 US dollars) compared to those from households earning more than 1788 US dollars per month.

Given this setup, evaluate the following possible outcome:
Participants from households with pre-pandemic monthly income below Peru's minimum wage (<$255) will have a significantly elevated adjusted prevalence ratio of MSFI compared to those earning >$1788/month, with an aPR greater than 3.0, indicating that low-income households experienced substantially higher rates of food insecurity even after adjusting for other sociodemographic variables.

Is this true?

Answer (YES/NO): YES